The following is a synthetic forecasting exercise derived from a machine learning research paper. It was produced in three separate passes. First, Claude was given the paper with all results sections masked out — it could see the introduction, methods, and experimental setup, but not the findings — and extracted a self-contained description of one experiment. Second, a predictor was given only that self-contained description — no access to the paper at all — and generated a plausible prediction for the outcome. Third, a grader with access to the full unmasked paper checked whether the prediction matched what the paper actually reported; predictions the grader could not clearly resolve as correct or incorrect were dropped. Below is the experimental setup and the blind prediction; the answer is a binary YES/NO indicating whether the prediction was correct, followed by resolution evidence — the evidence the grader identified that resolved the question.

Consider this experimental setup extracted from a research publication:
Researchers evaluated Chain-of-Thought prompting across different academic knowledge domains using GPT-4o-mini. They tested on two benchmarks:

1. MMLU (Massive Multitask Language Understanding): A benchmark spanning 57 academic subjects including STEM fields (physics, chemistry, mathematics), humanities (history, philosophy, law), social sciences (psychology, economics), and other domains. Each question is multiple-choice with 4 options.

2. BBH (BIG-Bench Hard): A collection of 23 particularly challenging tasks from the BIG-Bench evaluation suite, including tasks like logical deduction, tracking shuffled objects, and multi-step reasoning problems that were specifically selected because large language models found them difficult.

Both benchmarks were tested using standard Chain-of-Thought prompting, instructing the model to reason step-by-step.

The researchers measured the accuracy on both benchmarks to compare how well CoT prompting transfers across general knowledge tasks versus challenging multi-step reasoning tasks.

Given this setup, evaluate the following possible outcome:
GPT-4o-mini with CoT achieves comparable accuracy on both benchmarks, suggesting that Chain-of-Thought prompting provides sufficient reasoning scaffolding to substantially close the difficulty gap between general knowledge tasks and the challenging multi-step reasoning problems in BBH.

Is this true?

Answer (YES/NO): YES